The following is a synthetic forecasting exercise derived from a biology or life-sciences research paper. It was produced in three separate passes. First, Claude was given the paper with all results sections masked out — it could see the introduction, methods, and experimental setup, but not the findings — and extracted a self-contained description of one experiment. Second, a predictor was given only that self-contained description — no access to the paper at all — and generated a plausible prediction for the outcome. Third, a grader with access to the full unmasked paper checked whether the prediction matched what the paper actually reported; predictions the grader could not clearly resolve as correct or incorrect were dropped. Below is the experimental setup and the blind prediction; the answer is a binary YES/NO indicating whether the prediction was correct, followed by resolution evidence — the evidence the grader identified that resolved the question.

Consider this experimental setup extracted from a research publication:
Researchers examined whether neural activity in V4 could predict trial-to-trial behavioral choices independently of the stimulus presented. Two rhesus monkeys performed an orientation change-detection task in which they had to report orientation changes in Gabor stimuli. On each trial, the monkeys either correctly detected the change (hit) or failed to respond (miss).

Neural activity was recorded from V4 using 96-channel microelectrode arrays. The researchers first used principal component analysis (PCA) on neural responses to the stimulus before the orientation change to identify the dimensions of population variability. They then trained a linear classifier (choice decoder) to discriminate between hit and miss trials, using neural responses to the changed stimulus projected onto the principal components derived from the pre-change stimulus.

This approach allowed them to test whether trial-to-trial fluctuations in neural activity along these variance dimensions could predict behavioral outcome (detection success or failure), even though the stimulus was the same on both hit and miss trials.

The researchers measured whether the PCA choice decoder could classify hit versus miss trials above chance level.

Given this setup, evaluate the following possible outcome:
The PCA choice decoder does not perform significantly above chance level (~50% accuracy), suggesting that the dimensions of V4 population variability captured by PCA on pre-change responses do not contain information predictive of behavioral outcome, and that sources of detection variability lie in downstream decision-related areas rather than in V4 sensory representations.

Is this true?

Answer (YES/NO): NO